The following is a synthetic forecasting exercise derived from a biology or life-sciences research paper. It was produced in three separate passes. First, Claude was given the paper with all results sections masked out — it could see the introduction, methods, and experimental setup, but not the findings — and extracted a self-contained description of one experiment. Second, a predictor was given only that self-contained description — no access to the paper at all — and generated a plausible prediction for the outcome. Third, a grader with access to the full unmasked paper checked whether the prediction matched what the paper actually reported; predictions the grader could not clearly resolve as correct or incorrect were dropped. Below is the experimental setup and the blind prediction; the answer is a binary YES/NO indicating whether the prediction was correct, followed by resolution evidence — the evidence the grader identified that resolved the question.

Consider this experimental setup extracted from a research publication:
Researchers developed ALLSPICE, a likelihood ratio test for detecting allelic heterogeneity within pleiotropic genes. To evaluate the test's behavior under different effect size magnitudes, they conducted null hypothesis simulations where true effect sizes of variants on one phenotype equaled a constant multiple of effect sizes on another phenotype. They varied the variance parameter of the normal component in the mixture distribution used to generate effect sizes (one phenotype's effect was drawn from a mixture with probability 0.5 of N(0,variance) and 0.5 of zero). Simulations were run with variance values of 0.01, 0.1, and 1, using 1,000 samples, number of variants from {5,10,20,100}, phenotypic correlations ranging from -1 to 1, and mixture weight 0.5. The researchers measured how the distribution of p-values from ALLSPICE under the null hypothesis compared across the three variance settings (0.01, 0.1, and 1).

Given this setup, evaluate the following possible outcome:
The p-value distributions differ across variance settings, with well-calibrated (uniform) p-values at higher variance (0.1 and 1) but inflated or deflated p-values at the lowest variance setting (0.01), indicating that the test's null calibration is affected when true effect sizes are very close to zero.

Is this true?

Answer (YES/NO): NO